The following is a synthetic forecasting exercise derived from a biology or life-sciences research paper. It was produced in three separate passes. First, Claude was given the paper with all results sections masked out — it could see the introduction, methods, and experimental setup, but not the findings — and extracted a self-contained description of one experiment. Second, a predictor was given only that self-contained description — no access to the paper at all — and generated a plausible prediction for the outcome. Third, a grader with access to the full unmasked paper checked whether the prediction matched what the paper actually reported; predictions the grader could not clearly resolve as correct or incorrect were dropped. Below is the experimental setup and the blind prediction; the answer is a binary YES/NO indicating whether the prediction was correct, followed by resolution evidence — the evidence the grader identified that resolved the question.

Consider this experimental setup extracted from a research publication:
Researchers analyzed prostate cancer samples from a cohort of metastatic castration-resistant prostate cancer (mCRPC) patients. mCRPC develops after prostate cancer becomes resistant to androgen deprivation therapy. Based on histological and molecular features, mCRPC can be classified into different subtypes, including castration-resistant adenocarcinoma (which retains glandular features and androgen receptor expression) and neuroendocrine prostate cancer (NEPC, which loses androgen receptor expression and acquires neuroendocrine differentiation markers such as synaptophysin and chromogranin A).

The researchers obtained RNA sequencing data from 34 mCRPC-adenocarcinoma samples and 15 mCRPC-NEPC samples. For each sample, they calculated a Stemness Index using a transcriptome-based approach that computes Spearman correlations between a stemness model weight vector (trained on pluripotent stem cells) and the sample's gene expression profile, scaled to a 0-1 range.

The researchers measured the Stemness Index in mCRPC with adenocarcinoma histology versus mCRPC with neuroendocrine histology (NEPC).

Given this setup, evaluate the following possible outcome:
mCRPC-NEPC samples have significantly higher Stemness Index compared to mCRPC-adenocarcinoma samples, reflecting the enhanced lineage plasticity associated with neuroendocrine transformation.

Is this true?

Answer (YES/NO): YES